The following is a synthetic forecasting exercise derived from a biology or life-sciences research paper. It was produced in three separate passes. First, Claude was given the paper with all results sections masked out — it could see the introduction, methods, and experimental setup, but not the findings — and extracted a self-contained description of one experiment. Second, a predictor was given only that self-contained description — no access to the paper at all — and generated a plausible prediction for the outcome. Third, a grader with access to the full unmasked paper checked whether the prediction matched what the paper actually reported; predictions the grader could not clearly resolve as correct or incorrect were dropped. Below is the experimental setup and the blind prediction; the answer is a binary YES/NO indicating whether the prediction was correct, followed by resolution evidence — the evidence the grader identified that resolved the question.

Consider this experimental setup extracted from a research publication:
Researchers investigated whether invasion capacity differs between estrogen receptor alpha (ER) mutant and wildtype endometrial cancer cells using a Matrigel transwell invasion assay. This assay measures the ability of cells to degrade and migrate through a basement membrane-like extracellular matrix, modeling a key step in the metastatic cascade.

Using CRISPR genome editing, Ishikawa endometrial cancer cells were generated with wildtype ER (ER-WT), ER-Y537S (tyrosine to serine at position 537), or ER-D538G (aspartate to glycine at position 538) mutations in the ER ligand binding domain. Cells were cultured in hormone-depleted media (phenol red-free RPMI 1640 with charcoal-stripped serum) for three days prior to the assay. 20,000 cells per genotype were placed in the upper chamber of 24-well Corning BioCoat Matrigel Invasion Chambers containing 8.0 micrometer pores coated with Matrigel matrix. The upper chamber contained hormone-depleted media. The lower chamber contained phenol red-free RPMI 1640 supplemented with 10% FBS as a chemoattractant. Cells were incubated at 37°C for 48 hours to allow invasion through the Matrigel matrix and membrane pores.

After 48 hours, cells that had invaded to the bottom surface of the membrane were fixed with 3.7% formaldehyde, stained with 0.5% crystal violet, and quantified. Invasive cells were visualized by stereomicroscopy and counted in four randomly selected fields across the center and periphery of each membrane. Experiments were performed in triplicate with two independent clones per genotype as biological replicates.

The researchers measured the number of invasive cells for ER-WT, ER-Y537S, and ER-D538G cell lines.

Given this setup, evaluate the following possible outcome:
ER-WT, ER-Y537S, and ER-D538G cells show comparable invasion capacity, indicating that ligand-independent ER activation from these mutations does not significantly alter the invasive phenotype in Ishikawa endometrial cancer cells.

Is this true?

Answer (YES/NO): NO